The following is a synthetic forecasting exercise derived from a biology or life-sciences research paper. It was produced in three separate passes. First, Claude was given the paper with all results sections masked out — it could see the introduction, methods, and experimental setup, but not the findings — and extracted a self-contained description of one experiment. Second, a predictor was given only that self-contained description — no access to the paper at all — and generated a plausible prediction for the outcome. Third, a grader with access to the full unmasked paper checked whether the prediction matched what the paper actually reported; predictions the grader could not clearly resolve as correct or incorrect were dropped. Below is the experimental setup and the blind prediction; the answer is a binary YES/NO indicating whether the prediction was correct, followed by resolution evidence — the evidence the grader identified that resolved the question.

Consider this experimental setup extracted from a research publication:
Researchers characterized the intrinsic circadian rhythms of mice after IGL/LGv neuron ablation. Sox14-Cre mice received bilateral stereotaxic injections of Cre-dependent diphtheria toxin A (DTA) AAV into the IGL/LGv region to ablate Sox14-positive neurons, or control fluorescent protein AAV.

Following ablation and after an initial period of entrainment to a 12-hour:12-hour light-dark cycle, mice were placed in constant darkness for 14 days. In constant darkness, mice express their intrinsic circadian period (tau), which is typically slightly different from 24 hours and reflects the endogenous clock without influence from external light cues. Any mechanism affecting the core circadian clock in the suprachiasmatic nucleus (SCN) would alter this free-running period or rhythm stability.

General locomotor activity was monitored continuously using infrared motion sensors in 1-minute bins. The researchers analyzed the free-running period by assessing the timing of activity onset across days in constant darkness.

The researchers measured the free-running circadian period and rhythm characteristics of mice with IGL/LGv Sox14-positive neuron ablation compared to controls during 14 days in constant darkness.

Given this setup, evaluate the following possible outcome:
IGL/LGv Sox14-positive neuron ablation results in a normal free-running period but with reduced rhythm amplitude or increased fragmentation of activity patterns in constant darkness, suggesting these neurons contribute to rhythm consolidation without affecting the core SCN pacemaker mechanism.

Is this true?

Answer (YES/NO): NO